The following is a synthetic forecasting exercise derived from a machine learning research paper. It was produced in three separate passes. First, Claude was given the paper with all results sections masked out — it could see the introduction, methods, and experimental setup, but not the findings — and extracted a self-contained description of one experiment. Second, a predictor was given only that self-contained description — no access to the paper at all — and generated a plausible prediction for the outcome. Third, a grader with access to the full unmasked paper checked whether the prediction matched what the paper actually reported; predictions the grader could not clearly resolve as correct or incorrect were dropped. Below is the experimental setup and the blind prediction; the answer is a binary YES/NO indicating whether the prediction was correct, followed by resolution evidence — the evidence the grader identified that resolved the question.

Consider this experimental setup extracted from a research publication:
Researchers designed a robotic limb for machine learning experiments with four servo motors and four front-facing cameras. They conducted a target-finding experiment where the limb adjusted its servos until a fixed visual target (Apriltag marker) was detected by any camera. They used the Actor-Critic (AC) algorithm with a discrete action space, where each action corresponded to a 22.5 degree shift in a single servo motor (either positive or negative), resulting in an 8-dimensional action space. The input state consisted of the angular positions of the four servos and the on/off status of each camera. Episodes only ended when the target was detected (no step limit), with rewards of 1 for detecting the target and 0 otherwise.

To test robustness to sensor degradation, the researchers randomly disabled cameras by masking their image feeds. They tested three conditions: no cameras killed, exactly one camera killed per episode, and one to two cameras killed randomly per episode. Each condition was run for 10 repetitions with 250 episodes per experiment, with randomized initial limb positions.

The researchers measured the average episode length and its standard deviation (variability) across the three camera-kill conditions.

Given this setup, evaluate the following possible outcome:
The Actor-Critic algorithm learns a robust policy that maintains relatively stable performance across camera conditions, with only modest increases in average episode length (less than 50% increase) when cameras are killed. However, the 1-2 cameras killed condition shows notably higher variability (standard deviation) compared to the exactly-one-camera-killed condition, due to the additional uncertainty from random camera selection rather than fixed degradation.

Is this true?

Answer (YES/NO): YES